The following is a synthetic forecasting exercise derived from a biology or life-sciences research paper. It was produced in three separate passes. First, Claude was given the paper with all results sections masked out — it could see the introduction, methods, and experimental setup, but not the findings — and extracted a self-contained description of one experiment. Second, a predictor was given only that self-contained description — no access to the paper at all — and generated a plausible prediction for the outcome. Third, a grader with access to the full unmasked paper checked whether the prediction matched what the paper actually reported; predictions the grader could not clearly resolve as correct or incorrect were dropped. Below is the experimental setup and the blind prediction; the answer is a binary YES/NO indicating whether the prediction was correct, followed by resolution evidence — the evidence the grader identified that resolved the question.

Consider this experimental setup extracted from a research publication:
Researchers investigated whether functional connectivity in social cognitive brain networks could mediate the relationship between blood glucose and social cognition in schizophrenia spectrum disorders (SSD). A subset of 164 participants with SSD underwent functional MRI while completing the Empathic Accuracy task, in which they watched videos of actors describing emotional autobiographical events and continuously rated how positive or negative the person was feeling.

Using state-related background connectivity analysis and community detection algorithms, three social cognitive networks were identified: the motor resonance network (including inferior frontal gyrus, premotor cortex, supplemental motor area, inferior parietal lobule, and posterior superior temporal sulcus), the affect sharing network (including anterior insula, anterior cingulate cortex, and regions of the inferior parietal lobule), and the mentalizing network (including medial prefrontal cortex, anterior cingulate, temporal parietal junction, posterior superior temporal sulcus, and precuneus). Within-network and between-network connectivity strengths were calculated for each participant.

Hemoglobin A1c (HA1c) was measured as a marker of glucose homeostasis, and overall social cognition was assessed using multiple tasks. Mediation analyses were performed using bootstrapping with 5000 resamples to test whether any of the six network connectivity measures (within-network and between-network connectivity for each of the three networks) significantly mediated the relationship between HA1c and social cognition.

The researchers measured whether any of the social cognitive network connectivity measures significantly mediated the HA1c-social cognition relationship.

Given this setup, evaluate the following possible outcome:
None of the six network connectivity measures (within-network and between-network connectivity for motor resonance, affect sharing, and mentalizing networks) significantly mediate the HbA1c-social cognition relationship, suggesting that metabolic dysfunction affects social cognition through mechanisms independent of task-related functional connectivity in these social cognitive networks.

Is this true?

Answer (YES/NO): NO